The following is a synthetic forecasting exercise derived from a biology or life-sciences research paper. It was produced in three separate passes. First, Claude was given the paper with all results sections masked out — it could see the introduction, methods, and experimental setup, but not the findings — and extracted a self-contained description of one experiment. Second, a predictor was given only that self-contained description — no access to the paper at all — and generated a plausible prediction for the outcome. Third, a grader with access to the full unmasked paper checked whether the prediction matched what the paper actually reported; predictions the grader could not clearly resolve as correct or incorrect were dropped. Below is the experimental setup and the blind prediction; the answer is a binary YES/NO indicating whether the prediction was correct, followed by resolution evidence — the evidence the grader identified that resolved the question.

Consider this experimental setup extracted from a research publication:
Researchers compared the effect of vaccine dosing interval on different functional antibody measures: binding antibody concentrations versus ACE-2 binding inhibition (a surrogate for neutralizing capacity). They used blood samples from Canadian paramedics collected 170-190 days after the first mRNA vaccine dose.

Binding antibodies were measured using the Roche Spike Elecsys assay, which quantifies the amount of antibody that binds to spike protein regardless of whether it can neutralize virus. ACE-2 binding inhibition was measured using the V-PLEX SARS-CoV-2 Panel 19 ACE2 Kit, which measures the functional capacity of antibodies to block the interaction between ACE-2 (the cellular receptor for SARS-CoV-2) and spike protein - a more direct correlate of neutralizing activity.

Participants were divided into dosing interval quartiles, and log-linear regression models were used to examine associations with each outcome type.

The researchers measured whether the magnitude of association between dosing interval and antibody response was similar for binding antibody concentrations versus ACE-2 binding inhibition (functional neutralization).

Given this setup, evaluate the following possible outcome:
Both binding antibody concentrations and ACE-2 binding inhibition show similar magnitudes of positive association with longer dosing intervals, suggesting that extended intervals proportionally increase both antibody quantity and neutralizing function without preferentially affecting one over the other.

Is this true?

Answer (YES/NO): NO